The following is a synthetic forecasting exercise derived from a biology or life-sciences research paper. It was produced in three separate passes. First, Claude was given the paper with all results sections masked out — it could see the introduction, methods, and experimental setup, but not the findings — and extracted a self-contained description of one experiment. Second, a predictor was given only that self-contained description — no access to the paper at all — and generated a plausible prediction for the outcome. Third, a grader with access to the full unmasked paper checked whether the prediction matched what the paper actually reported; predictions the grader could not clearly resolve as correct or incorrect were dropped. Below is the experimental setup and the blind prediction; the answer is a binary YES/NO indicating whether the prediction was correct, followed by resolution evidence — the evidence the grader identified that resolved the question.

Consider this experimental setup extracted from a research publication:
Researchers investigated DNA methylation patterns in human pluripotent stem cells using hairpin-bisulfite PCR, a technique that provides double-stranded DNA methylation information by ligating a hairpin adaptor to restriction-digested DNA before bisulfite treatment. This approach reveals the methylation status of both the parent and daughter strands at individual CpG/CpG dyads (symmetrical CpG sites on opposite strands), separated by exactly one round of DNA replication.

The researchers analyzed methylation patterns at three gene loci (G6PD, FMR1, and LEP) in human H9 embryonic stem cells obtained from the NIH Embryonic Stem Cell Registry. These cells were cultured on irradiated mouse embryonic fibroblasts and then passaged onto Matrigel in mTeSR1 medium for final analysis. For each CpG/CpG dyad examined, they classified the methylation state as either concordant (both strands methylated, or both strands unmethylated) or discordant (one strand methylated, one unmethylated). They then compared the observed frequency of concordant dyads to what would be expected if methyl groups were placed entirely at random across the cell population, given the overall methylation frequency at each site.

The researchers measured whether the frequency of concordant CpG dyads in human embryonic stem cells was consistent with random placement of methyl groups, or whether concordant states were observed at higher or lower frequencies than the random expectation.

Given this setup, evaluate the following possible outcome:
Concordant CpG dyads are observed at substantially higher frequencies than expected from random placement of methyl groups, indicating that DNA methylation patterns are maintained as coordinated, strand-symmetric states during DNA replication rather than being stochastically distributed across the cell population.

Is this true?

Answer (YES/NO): YES